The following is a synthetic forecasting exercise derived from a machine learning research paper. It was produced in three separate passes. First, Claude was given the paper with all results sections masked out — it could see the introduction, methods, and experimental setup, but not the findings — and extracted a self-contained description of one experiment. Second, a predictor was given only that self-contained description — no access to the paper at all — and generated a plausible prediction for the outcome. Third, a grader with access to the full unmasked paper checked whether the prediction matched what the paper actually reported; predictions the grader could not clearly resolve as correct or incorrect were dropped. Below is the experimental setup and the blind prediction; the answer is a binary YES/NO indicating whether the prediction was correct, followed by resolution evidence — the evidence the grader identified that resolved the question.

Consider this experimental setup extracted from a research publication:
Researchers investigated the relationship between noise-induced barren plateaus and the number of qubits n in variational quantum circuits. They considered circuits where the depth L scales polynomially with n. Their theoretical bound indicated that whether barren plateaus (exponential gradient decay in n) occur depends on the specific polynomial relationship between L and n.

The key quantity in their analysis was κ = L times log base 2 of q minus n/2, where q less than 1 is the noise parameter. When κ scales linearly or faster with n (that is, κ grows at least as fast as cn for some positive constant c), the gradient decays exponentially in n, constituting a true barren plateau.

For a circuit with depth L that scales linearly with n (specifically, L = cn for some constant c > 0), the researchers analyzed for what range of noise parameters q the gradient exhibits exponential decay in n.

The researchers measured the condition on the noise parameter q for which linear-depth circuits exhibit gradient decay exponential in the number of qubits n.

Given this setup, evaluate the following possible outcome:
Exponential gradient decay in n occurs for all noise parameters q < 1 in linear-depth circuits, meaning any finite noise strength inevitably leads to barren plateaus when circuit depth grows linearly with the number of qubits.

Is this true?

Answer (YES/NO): NO